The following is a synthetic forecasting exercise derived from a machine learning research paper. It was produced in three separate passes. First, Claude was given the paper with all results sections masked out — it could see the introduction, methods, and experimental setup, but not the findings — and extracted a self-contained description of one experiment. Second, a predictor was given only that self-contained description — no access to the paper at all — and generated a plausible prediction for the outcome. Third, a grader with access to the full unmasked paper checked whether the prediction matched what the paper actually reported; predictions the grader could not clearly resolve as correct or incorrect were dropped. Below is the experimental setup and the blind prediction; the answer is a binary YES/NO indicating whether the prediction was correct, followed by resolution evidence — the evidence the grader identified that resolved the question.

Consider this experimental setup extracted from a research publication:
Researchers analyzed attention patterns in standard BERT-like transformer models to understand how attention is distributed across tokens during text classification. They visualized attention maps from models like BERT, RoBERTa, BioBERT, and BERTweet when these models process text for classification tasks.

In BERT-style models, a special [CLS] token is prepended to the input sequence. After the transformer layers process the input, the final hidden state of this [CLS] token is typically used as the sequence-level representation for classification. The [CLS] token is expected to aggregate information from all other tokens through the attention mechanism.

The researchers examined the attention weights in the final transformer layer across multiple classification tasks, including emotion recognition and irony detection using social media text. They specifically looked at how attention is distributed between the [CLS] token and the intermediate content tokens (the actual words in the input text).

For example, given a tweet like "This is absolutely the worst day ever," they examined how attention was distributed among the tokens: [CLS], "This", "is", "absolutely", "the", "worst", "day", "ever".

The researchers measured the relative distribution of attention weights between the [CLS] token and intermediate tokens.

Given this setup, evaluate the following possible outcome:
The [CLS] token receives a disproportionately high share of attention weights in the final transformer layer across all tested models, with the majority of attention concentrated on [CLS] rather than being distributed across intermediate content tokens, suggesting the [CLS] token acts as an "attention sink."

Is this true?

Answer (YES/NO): YES